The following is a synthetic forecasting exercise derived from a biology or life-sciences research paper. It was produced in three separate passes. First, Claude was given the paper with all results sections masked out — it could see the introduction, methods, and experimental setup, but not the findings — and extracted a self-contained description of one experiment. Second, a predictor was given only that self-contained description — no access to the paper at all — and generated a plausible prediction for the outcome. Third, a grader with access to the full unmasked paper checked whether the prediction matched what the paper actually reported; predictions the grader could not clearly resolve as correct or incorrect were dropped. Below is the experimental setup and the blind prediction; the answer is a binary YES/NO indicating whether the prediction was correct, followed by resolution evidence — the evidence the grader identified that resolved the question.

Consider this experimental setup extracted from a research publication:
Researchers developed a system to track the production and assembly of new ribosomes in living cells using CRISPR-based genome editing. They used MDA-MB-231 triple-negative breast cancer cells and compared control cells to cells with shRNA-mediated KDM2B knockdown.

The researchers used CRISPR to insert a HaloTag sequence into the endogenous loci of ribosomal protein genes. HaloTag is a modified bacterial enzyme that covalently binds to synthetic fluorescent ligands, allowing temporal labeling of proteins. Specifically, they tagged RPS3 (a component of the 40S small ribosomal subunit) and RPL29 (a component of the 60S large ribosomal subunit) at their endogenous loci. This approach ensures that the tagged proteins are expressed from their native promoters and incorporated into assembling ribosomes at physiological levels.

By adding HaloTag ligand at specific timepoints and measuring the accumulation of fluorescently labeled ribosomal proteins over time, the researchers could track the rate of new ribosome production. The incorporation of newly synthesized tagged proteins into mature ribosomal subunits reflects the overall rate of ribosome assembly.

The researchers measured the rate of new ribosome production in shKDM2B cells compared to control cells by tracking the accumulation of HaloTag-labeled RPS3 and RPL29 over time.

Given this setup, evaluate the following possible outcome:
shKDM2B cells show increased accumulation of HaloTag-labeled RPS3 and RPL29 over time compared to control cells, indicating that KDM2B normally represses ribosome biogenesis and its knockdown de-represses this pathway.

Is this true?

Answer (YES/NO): NO